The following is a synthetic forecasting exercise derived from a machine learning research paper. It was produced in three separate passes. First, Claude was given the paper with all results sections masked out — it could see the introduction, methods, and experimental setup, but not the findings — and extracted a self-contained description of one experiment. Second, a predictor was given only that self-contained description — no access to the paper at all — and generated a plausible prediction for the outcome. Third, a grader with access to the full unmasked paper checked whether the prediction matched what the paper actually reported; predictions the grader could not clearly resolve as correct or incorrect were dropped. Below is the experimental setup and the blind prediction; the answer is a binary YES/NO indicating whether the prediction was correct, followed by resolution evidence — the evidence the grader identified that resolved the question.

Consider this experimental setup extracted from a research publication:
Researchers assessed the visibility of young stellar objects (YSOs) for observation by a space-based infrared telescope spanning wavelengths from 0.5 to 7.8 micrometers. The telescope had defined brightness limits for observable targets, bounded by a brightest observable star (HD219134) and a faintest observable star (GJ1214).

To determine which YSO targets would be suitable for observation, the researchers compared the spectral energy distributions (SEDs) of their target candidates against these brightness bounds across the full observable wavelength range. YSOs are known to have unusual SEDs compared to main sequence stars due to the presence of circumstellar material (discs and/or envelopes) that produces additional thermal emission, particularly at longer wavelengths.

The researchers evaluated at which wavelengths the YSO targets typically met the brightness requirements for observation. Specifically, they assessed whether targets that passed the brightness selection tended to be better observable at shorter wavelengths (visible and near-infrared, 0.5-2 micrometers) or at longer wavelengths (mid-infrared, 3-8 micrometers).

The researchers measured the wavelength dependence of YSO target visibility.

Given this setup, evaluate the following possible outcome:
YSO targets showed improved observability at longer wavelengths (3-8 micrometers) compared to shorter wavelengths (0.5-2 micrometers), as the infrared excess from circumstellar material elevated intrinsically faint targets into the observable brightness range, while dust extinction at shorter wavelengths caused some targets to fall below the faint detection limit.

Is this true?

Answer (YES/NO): YES